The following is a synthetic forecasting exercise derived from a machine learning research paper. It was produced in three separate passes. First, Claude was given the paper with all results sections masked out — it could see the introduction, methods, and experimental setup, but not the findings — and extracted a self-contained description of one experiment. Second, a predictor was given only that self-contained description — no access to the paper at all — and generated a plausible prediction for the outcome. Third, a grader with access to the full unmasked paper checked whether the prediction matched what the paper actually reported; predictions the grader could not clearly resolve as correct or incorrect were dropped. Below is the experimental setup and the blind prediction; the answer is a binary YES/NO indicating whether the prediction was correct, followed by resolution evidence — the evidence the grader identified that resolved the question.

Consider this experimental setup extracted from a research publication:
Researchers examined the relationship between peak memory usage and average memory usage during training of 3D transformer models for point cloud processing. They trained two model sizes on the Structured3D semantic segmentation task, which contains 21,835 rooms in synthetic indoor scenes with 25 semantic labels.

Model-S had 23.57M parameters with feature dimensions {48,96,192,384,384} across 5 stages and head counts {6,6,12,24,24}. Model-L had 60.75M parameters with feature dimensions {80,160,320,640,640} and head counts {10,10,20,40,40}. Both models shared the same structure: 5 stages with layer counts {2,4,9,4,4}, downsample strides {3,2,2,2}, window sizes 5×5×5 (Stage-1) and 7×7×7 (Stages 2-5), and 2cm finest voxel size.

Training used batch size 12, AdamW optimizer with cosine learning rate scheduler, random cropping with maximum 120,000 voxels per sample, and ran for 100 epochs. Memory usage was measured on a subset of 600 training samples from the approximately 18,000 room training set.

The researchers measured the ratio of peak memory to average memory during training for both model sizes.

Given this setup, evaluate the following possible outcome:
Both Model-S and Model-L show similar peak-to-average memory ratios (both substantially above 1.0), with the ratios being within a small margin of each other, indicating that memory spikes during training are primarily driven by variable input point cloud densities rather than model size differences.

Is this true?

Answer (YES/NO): YES